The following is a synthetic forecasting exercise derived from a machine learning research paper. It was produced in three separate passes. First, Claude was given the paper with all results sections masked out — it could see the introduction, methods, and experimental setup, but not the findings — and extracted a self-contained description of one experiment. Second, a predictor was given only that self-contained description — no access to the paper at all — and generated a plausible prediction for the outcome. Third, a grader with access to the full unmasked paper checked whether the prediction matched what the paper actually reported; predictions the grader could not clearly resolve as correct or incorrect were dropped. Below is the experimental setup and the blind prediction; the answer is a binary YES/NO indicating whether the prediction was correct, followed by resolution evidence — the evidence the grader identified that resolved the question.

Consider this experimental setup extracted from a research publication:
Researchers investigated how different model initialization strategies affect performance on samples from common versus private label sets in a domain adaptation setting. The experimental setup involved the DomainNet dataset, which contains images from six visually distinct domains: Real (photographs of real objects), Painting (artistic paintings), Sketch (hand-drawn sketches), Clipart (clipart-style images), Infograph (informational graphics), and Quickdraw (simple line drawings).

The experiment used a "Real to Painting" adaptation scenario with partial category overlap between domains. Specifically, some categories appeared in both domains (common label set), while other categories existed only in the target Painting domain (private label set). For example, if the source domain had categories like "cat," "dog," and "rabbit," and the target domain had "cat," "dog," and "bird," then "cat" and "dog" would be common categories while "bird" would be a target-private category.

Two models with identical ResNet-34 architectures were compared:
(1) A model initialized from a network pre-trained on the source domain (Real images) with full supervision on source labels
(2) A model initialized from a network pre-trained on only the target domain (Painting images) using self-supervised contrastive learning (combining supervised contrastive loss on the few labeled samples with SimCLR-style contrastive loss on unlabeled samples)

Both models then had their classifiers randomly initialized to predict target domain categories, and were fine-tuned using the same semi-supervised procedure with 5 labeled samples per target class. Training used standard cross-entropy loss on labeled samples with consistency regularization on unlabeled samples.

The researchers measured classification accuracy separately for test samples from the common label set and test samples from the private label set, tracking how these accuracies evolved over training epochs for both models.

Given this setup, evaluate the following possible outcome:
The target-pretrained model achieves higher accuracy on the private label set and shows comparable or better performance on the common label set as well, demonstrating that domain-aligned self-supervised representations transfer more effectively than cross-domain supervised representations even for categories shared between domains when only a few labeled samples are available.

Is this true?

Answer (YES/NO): NO